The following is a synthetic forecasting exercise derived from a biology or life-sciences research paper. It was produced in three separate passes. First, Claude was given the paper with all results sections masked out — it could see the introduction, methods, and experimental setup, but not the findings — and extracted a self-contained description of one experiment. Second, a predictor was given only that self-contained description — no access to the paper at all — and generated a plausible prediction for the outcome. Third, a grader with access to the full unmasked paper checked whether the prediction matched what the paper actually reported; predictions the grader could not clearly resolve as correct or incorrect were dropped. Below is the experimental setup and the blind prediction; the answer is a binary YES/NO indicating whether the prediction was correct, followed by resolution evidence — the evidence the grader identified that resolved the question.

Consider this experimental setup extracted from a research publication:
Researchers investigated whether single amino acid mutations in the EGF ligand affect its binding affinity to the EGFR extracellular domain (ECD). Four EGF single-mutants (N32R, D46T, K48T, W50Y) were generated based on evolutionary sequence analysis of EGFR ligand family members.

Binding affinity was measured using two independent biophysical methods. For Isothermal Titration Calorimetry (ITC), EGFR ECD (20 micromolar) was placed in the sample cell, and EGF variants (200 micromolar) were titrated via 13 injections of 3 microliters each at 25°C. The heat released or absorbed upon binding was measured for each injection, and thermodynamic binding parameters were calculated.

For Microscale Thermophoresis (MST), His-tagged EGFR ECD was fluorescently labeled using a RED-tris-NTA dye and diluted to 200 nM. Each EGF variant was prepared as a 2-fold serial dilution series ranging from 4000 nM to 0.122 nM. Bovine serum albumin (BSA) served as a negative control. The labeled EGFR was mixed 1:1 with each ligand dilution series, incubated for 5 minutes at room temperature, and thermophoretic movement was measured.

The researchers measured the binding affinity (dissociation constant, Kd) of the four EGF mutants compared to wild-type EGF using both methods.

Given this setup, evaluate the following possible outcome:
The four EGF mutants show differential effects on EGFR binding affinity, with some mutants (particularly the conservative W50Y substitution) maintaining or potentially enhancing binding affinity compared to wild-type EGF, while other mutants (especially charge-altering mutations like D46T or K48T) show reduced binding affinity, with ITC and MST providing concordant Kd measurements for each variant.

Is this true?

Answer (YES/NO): NO